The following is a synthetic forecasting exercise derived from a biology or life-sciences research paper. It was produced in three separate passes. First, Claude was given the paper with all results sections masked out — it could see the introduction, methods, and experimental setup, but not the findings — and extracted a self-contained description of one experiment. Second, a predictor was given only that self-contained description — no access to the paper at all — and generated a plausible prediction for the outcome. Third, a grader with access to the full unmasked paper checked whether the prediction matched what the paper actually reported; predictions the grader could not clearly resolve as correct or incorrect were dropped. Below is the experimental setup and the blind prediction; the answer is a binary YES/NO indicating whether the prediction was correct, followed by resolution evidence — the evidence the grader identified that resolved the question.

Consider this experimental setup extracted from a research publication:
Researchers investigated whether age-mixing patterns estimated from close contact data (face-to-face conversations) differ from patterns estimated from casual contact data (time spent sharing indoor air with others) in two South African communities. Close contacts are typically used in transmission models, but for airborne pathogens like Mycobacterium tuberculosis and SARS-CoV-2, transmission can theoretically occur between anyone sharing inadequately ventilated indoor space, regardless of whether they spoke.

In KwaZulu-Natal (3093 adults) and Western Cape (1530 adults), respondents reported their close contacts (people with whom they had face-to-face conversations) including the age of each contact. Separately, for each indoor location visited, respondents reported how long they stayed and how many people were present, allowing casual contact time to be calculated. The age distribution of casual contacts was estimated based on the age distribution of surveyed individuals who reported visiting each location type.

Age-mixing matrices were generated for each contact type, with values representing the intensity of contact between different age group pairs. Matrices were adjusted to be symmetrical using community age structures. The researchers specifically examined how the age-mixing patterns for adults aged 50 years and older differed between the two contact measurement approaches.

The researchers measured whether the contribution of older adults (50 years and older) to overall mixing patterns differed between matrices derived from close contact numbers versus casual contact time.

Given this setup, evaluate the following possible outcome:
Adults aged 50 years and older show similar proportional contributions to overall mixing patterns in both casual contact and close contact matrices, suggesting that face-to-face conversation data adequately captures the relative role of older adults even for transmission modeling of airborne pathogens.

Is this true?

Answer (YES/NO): NO